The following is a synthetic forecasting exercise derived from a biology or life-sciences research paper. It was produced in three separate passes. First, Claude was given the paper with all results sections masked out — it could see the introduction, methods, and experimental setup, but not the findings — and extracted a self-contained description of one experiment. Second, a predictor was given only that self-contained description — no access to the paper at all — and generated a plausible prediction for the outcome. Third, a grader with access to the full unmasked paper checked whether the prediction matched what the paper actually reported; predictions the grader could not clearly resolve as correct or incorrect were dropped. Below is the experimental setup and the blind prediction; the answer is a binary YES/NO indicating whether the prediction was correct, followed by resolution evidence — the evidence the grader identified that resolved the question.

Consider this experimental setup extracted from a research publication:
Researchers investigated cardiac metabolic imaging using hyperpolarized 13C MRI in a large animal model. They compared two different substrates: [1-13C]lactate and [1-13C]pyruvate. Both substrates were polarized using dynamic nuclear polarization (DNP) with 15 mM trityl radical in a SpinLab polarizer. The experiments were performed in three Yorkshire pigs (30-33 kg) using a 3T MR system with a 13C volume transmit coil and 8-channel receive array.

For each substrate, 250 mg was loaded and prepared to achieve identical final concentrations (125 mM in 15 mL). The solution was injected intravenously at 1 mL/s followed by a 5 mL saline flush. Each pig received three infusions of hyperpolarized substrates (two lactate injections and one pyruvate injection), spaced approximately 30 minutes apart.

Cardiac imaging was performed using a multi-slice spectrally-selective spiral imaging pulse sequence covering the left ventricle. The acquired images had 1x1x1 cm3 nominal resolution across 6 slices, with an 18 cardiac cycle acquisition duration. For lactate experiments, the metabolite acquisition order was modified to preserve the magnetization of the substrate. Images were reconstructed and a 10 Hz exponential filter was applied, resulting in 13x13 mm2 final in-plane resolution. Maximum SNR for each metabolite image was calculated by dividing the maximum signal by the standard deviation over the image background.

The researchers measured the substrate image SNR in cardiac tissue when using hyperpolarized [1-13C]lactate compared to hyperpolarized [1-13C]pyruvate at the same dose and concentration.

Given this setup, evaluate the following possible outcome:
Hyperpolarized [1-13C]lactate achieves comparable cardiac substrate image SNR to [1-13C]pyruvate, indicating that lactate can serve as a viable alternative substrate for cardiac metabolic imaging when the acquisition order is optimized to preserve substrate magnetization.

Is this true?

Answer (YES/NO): YES